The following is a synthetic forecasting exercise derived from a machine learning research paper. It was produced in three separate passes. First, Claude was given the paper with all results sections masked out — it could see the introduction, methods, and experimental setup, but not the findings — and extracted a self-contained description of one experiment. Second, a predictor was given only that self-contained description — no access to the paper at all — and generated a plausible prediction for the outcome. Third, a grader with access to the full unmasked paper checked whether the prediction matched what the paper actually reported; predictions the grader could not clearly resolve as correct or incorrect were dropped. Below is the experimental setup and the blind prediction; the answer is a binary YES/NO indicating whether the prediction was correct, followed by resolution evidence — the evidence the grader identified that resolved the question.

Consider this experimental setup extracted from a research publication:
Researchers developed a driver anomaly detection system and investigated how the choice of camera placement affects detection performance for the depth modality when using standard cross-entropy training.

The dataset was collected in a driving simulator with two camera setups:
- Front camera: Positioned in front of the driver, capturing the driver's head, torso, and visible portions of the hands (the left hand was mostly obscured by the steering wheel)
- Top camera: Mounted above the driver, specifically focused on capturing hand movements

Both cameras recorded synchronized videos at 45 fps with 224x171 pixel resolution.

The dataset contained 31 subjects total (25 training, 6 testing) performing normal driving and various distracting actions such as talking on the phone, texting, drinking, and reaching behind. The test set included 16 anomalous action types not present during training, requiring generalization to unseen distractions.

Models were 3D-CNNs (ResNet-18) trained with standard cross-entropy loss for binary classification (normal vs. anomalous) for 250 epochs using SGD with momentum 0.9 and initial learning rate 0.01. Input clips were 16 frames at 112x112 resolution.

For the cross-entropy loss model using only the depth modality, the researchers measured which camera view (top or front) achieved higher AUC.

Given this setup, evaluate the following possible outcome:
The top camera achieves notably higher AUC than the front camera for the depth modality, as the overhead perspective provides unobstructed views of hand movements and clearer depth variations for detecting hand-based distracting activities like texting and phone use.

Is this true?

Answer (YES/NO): NO